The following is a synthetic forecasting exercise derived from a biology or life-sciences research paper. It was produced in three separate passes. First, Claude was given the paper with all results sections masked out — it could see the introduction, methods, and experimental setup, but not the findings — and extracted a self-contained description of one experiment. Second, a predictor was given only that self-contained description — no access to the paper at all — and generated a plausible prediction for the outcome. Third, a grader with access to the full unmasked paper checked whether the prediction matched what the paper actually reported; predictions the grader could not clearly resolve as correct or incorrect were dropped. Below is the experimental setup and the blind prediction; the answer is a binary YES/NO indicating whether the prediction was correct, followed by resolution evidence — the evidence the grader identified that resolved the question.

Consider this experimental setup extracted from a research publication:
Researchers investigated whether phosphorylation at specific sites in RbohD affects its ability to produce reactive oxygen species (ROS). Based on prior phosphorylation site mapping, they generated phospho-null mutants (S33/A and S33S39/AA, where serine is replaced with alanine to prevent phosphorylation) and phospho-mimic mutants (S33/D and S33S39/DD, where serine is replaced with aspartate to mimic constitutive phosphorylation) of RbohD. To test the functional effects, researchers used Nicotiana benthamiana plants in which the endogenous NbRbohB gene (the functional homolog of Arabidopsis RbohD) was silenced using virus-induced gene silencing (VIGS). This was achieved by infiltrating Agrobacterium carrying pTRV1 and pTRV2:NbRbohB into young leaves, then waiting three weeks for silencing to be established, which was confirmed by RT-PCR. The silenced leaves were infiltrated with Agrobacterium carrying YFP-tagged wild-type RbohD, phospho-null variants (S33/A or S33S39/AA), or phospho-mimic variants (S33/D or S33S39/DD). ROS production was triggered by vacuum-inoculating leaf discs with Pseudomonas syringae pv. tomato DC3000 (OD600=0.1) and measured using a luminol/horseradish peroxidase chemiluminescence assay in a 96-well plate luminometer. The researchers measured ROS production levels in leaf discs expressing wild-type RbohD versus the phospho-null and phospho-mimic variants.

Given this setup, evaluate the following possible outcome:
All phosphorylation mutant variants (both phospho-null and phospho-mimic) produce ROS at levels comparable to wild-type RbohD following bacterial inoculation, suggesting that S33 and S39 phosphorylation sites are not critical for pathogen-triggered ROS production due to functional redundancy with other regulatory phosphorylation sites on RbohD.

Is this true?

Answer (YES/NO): NO